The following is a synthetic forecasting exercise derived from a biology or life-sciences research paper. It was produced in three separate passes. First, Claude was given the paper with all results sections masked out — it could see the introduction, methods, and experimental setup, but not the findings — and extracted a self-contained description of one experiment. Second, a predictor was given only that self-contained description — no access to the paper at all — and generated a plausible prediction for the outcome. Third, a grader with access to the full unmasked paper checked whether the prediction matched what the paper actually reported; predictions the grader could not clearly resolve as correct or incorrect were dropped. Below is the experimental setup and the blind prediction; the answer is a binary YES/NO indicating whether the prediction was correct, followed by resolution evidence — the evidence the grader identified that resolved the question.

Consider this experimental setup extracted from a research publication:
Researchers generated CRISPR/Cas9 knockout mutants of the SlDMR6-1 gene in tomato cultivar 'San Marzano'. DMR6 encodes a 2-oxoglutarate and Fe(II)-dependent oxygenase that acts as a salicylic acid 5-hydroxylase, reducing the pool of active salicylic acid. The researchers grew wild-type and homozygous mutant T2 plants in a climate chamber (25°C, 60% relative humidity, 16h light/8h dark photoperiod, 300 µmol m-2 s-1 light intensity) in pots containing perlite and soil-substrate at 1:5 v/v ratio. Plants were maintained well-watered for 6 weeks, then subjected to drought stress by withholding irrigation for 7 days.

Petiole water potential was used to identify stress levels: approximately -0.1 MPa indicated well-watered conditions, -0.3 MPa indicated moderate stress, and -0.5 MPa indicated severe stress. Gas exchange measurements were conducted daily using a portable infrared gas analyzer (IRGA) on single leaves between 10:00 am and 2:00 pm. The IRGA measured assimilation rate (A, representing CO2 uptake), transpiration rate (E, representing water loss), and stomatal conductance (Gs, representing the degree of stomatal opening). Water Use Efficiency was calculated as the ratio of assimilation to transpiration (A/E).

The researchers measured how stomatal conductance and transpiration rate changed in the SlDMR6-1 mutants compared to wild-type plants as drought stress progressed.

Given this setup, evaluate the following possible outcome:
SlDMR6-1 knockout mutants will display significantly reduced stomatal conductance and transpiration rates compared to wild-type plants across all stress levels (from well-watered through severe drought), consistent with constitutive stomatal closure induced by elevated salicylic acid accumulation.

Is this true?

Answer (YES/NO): YES